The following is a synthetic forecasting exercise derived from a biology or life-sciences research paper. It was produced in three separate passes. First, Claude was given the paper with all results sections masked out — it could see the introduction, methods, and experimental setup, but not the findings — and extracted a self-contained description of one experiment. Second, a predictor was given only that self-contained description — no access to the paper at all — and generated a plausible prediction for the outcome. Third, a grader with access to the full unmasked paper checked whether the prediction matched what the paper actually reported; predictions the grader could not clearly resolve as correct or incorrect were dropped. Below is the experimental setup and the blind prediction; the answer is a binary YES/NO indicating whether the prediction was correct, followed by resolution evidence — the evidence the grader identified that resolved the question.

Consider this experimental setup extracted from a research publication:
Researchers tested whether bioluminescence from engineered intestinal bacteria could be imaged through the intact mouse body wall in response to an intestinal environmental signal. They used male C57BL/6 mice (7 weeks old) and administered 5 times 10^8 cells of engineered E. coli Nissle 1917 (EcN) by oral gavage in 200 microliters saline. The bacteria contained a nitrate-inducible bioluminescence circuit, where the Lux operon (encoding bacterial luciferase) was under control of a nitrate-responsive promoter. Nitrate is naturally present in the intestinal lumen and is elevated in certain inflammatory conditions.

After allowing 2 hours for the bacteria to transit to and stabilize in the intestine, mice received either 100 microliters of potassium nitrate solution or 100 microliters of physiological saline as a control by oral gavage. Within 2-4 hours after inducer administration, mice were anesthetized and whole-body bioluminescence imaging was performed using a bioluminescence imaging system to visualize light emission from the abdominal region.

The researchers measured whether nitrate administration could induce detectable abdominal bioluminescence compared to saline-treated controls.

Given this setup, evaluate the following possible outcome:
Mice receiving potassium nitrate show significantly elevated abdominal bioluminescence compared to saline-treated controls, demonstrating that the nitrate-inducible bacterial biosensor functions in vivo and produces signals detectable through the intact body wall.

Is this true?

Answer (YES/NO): YES